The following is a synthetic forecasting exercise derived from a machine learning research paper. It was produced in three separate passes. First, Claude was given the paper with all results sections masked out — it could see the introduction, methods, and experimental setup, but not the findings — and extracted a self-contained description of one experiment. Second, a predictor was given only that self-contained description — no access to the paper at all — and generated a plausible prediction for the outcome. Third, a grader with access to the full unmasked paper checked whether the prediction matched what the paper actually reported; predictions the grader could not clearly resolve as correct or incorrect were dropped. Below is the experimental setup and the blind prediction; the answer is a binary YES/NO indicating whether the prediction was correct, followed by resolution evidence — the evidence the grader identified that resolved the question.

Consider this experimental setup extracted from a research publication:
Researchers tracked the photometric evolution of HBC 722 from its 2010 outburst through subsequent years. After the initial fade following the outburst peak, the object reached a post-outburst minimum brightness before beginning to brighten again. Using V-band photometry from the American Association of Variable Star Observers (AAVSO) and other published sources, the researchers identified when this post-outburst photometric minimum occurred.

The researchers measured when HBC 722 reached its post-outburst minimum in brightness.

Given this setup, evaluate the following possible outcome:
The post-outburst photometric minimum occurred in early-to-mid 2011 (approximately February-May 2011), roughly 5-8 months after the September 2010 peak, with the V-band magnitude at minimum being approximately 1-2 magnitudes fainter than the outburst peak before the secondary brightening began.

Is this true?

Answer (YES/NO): YES